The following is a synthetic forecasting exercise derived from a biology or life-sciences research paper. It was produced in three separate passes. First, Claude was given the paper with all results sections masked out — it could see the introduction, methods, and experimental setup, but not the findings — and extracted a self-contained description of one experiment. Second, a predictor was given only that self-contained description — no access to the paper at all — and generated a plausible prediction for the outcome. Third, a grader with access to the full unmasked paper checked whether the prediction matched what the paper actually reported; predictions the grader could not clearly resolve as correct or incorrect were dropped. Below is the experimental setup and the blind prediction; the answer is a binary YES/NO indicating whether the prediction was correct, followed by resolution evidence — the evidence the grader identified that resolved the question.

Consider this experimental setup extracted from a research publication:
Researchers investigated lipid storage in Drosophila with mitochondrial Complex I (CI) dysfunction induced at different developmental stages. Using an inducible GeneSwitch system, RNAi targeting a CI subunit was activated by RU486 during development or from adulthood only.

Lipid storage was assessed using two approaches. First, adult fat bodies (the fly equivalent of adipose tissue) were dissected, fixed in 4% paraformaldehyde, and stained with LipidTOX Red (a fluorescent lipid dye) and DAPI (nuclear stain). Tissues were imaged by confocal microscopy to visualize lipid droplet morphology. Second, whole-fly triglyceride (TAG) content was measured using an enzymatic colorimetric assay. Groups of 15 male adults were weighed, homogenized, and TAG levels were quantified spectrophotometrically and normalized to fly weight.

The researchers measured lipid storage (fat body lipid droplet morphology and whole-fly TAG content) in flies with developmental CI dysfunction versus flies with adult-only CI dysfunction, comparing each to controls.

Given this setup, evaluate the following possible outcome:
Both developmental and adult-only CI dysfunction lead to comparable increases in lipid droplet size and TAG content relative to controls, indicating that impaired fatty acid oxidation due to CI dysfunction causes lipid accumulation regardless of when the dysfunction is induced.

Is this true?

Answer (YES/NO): NO